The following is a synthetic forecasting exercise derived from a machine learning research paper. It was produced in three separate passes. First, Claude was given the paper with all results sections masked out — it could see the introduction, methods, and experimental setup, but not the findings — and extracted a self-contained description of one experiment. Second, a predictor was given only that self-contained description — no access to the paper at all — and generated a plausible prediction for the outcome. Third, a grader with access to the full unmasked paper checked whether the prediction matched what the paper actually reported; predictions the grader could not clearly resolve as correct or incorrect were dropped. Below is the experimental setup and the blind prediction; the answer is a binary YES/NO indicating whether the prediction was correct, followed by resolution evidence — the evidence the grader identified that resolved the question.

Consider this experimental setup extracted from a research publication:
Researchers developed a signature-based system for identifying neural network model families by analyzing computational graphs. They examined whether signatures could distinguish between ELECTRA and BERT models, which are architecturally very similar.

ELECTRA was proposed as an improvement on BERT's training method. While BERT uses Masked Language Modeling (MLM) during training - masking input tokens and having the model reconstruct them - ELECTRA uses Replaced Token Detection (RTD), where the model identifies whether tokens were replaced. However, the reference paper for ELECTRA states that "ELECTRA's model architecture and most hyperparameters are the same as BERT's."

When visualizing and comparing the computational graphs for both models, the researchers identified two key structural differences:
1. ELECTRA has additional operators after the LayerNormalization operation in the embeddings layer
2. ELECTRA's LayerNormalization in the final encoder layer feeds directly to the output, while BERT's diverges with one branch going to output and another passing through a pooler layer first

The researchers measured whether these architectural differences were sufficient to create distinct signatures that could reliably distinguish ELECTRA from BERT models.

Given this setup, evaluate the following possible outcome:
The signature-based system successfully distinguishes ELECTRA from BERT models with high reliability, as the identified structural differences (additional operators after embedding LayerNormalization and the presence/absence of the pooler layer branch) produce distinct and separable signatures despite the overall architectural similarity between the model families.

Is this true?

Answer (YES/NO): YES